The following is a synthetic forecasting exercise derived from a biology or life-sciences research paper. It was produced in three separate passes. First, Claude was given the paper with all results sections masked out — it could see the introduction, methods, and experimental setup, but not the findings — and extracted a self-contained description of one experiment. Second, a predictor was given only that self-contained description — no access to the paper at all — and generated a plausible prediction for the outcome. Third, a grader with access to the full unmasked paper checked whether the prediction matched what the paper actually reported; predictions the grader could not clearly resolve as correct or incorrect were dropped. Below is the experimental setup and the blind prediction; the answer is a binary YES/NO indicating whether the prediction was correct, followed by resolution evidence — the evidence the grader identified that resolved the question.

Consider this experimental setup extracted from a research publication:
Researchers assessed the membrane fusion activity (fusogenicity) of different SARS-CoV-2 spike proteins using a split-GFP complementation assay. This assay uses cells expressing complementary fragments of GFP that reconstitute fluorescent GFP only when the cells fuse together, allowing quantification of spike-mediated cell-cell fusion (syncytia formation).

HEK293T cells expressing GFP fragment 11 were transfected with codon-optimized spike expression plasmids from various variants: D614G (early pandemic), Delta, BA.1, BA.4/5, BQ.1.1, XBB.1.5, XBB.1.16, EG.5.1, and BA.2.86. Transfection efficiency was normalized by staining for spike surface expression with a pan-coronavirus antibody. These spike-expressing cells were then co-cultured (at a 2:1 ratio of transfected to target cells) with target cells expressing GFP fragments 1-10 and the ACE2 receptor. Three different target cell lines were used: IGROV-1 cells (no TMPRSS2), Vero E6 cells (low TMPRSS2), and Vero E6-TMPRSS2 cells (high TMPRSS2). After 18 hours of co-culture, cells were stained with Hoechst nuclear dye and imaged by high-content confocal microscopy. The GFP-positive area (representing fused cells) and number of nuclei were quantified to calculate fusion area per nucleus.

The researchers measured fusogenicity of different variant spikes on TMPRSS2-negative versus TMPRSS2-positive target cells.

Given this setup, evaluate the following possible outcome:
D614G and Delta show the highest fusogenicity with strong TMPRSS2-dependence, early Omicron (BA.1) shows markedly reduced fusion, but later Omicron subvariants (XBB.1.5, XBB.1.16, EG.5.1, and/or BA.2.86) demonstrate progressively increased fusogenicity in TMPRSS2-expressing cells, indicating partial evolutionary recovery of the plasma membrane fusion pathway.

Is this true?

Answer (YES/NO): NO